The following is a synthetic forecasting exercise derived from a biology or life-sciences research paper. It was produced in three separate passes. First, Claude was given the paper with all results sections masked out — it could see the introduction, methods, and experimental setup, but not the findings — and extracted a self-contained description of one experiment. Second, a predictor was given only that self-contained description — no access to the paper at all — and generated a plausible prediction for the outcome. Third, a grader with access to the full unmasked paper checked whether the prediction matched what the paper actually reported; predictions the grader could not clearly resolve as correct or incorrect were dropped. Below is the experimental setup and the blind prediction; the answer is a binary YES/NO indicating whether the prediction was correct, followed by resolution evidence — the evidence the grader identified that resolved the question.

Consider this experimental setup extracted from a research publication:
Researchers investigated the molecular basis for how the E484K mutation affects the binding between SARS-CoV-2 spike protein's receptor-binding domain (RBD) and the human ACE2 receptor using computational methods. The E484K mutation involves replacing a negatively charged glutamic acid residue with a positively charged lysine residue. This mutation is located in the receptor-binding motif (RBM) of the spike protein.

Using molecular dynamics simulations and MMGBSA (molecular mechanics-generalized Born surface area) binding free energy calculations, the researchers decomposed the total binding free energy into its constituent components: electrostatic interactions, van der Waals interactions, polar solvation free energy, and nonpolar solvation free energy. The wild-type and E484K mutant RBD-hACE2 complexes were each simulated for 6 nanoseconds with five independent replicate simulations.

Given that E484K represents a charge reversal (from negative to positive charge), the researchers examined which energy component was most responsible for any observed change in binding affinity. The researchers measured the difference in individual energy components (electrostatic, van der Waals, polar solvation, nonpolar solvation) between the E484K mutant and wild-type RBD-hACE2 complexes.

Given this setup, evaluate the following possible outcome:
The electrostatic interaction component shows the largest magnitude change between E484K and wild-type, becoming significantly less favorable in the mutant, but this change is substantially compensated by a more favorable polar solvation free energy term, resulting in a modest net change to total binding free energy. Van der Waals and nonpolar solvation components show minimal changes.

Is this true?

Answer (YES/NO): NO